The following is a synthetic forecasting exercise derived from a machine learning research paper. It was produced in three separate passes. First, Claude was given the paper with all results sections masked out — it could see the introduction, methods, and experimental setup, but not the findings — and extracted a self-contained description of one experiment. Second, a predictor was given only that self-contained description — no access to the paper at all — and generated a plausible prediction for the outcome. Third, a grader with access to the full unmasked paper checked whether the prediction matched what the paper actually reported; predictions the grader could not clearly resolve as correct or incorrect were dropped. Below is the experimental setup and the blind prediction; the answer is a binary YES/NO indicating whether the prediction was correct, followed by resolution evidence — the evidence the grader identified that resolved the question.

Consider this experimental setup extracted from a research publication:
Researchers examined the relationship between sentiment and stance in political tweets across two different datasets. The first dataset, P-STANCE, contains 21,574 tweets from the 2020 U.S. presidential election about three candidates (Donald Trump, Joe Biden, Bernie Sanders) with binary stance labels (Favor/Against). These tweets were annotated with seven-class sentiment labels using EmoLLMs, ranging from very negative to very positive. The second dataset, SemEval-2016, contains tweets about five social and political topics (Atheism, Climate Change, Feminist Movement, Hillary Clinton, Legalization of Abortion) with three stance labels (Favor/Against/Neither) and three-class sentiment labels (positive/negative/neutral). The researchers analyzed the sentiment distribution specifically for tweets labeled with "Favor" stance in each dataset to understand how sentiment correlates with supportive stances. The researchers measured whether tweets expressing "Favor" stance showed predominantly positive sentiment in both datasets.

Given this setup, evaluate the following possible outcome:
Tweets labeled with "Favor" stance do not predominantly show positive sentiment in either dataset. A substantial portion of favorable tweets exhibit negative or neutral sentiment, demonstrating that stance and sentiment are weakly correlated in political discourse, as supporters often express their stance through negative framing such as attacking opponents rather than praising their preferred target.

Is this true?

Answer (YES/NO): NO